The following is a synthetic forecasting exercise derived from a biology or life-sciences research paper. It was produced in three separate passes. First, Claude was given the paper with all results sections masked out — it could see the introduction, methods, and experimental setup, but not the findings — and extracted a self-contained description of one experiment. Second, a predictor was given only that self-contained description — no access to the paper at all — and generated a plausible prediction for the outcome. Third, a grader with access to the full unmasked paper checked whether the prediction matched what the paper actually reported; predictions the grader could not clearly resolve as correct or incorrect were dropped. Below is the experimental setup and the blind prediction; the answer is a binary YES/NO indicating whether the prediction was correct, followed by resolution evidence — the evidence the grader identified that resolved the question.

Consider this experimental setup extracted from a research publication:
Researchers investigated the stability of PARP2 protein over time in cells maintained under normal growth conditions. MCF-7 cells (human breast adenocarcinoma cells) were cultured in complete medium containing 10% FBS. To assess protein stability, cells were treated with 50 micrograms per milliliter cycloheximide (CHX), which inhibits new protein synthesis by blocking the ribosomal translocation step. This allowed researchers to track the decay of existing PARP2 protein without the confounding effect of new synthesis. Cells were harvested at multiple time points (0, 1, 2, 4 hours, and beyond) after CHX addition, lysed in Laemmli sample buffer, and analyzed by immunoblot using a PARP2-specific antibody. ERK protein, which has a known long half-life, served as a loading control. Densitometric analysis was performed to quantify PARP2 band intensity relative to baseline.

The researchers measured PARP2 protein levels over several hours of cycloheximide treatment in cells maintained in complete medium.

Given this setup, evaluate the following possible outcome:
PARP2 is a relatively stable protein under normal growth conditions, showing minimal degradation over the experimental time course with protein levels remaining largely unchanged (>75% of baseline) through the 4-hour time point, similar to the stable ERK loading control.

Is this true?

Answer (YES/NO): YES